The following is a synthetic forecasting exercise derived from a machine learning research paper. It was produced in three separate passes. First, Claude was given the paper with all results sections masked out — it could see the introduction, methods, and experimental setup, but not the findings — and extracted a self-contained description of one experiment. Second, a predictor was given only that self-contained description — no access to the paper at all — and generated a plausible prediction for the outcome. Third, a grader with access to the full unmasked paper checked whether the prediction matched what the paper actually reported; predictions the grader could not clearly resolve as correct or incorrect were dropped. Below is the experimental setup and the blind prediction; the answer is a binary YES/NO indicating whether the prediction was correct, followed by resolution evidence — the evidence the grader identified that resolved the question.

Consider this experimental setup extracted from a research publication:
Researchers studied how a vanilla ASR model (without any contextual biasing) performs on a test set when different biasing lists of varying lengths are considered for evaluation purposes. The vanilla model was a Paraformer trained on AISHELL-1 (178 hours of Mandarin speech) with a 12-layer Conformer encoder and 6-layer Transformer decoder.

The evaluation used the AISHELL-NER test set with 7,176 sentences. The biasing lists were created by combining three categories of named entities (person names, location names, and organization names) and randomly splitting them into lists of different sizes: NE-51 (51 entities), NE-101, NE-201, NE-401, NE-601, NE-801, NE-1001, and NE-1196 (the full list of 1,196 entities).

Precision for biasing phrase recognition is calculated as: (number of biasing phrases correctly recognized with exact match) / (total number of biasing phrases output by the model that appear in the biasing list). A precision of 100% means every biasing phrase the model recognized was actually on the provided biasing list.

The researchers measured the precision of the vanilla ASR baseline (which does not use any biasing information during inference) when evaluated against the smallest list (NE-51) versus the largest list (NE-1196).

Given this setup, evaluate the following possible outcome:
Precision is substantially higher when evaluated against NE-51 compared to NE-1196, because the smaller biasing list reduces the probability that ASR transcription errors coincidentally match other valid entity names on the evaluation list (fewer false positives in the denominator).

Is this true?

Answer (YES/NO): NO